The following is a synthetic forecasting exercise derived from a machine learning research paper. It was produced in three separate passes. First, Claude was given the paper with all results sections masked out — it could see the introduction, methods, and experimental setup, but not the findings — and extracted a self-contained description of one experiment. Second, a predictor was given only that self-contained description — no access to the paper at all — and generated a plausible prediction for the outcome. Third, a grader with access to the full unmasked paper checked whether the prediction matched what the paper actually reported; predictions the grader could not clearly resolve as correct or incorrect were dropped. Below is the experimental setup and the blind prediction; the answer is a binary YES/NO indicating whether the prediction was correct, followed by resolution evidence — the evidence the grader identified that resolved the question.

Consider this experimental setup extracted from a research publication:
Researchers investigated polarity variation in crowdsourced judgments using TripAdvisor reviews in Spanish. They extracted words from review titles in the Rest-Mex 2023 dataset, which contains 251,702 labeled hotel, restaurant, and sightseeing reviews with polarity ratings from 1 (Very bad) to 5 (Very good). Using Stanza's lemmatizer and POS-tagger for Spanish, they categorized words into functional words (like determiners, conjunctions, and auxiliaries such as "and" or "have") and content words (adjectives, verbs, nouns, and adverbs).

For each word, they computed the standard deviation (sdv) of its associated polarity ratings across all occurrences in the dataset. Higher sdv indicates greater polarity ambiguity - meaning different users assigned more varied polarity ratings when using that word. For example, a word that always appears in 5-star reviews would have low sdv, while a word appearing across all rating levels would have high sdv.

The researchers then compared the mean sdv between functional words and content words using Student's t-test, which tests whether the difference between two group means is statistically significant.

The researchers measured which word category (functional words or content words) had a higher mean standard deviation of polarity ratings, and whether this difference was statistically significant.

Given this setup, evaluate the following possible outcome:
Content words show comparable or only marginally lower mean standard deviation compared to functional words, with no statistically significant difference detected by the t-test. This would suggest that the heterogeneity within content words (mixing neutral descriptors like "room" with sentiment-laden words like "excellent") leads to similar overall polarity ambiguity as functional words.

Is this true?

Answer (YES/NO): NO